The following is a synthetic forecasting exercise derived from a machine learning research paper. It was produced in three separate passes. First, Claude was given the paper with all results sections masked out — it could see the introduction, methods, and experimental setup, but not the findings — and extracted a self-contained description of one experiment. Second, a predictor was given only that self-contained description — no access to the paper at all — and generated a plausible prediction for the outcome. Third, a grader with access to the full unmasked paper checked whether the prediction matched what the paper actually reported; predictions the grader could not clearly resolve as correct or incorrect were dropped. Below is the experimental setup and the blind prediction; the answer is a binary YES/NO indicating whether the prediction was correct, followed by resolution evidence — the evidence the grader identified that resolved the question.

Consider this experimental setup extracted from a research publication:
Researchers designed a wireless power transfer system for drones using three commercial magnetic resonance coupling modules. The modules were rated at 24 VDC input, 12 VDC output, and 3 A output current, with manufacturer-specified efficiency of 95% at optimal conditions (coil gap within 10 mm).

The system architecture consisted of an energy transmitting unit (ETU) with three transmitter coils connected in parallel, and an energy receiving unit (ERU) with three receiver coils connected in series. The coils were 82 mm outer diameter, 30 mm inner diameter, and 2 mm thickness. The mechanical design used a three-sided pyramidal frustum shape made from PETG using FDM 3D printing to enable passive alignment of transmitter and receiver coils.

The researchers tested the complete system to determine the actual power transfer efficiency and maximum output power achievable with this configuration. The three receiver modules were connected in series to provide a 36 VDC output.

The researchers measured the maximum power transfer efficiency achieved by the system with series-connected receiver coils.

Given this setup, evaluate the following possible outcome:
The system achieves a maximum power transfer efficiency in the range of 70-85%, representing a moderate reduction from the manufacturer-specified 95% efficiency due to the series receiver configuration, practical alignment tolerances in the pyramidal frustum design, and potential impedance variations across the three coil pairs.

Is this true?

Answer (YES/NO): NO